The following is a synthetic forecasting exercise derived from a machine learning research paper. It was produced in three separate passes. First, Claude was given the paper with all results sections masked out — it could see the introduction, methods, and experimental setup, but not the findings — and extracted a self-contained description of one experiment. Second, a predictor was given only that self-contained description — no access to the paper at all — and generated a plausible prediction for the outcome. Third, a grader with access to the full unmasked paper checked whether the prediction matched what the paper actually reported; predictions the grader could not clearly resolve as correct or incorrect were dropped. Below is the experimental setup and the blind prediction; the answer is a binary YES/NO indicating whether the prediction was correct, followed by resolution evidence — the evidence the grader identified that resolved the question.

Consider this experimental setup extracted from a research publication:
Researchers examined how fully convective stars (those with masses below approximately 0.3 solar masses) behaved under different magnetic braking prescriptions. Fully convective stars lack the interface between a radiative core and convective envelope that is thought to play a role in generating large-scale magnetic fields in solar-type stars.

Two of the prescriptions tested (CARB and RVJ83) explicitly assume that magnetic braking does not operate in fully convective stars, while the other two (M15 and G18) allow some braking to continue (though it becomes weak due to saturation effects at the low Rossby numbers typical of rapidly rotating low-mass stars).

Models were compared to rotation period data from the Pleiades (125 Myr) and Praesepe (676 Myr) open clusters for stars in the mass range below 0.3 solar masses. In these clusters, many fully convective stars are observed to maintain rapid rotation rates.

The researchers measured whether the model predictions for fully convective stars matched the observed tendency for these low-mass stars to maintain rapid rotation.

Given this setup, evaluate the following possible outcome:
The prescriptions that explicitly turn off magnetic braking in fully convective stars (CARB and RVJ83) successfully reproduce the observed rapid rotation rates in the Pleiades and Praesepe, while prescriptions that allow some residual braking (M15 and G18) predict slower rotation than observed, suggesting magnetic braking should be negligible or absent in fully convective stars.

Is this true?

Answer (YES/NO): NO